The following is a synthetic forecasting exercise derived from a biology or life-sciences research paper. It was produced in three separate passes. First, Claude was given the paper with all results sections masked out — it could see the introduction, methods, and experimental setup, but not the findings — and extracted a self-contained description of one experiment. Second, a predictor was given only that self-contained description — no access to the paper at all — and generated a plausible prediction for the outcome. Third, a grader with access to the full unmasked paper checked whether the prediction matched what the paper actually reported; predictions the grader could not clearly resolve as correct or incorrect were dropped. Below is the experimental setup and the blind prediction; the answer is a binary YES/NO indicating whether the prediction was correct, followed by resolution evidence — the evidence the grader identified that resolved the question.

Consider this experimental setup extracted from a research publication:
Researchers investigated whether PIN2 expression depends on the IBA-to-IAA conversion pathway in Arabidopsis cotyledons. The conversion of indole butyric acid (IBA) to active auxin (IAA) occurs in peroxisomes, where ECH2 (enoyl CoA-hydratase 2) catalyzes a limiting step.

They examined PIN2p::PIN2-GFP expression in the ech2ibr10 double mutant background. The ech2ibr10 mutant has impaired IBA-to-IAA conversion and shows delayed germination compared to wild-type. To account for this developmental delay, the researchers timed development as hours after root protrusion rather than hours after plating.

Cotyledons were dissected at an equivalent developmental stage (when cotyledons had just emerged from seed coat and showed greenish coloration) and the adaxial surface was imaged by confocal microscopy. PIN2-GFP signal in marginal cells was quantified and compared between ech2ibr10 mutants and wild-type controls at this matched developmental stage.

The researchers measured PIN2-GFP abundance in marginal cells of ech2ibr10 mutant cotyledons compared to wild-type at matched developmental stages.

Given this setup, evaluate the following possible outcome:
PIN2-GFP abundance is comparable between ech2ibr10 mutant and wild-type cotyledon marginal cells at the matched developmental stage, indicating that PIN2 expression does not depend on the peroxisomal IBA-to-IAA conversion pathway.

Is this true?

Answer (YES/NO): NO